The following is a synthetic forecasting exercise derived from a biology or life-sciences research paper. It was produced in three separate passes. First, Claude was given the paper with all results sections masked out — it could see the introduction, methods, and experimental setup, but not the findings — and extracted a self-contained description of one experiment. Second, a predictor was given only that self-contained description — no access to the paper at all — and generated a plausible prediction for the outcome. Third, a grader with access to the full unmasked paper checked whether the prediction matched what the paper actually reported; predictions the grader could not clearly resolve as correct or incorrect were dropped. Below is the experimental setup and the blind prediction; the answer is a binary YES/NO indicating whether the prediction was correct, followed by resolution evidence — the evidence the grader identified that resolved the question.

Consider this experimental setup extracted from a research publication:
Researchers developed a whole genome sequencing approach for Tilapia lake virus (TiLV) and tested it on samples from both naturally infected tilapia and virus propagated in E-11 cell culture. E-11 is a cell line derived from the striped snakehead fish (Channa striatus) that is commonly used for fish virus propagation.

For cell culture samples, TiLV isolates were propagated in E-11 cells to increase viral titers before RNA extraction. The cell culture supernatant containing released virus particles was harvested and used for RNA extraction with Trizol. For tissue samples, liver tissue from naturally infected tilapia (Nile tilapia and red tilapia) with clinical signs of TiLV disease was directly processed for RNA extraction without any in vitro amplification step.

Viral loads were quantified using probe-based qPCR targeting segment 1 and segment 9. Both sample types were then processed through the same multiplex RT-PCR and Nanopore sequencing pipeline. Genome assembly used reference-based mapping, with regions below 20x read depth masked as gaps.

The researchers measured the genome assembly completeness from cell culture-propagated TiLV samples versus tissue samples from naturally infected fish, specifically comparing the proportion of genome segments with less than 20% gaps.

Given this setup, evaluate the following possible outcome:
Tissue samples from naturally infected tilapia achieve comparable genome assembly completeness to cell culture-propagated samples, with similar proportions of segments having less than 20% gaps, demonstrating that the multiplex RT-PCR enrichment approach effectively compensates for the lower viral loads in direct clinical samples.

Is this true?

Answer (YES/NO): NO